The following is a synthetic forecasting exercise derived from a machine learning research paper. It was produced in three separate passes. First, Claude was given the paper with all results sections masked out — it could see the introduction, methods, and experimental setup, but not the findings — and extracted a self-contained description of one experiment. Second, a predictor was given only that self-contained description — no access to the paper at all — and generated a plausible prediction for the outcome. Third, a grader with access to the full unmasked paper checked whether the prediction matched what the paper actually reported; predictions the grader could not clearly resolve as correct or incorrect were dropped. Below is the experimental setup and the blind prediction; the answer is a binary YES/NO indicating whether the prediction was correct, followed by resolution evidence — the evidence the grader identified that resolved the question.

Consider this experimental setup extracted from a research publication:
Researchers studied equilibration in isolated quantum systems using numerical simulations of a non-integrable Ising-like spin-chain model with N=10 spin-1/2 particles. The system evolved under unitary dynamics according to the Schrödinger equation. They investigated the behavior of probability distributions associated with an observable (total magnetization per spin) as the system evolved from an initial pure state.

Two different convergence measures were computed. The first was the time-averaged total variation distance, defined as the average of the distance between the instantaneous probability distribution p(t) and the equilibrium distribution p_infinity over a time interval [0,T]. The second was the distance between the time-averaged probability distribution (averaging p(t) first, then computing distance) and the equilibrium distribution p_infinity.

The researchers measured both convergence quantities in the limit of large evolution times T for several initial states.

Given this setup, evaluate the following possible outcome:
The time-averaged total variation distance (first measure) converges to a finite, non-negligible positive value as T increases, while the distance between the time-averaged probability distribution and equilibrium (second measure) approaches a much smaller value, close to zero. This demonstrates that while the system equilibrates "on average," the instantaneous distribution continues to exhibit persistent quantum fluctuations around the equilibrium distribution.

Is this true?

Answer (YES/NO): YES